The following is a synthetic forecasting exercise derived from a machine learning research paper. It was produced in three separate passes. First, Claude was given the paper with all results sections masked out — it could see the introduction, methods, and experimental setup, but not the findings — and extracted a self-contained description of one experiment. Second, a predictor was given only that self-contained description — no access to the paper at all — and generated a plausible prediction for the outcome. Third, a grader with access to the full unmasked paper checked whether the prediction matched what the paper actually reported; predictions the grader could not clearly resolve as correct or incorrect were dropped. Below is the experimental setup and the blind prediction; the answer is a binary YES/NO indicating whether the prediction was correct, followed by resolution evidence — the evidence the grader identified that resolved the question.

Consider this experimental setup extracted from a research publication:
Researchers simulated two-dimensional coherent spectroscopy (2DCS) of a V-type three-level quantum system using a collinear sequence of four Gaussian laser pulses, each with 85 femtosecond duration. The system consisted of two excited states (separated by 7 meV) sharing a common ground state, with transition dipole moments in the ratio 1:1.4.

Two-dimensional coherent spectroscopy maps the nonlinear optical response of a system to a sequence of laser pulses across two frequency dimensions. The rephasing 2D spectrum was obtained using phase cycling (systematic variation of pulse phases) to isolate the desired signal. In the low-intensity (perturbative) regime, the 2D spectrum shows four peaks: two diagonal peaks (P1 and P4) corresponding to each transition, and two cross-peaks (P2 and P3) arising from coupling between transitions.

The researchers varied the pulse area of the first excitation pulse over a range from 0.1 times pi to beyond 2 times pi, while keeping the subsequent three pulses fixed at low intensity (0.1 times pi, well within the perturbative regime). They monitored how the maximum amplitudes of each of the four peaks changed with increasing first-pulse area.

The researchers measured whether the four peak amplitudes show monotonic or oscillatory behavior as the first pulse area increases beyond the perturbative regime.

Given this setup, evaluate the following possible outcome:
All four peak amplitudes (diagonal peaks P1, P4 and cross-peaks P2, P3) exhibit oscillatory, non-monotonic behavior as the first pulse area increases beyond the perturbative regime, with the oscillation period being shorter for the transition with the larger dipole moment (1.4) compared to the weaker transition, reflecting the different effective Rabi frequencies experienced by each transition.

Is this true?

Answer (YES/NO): NO